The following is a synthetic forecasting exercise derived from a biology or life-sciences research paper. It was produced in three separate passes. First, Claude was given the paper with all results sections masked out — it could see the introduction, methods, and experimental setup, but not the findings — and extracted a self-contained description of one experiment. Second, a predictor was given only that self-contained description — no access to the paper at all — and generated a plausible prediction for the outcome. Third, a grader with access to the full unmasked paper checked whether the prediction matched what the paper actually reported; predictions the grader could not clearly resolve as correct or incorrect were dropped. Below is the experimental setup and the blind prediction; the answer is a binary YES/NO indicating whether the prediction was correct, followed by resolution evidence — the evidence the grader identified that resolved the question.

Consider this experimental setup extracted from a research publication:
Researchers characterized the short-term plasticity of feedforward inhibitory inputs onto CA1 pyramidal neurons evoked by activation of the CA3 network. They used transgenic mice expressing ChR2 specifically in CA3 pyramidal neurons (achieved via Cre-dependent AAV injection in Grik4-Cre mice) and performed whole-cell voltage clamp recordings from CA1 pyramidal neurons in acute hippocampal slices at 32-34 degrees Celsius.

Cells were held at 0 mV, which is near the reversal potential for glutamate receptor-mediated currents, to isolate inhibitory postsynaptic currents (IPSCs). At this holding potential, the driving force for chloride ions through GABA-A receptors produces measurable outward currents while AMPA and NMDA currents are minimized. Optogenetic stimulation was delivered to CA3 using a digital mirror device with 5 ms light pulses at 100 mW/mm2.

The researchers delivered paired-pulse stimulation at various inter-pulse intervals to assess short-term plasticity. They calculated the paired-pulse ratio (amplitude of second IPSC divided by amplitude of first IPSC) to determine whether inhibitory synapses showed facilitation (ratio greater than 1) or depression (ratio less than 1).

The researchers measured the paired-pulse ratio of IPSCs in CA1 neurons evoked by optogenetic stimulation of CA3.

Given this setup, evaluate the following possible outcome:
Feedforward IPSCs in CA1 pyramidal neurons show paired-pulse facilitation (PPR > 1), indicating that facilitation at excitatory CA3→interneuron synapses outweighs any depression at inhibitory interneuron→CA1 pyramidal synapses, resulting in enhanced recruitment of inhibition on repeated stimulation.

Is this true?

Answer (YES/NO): NO